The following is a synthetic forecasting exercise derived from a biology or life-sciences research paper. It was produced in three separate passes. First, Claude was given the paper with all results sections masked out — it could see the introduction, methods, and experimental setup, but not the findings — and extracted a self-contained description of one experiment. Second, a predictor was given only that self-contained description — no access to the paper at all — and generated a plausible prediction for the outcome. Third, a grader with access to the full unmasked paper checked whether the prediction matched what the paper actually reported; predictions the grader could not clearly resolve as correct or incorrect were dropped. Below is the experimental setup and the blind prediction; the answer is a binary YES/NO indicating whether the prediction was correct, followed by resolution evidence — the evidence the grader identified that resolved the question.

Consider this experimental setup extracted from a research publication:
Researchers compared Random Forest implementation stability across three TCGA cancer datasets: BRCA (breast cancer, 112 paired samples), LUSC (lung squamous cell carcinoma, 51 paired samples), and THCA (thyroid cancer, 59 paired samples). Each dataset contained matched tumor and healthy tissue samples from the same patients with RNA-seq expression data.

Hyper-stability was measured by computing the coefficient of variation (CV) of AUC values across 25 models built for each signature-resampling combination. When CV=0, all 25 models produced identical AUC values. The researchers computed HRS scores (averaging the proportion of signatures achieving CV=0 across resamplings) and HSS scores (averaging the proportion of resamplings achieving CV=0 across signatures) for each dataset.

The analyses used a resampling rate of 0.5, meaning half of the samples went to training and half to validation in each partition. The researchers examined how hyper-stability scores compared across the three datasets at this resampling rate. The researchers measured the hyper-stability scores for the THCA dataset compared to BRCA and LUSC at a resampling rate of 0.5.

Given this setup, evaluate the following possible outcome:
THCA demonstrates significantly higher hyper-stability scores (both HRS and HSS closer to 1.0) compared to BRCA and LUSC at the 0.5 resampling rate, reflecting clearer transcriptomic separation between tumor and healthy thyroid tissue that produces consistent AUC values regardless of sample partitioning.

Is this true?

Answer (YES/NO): NO